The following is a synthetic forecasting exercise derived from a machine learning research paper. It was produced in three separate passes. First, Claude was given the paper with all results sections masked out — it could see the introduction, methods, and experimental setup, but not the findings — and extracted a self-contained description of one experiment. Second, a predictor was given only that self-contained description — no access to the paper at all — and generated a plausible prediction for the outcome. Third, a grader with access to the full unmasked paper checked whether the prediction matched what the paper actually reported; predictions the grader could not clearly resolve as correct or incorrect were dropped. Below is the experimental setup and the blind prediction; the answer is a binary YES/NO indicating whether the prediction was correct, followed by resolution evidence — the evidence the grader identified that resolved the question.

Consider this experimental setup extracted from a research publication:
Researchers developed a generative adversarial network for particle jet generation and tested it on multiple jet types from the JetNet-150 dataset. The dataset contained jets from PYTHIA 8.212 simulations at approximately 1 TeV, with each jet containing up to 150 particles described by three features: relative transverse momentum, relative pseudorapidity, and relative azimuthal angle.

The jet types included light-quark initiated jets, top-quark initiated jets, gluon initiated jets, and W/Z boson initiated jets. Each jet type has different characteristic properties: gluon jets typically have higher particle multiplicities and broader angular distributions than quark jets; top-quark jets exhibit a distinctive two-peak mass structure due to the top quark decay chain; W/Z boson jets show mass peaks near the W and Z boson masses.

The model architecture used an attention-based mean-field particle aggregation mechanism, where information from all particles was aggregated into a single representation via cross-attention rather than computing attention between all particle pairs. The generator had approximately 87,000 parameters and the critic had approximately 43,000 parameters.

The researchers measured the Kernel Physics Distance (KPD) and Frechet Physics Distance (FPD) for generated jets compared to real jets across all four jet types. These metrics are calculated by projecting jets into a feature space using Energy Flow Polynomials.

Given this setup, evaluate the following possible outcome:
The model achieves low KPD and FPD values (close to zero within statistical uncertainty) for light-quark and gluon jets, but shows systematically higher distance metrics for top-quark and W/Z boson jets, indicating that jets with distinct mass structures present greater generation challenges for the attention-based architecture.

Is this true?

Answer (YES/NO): NO